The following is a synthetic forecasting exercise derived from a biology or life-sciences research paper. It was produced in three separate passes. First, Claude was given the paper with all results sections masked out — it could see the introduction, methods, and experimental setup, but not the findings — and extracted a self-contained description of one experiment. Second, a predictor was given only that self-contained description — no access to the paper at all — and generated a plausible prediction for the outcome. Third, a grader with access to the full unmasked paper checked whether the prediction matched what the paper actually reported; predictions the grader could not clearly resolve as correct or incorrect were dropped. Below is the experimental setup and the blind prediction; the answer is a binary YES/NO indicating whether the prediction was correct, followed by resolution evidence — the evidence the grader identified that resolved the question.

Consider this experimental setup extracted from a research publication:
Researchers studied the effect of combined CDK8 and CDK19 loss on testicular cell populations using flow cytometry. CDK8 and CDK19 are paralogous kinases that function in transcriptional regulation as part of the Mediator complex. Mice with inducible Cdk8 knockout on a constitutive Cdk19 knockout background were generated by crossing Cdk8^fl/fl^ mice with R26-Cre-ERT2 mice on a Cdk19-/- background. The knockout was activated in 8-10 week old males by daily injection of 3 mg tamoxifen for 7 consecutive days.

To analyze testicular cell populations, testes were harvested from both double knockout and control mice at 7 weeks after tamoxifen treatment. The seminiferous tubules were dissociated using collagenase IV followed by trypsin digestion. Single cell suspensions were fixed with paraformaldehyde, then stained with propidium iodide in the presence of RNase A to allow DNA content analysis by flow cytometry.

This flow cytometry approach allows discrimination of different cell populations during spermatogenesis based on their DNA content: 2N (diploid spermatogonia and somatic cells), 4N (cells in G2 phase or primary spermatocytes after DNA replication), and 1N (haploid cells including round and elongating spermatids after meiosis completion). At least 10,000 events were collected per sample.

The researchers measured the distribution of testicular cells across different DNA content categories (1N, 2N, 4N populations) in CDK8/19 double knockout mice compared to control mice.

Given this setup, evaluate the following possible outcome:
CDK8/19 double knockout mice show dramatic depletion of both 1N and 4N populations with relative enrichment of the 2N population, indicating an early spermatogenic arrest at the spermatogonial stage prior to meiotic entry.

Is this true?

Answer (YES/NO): NO